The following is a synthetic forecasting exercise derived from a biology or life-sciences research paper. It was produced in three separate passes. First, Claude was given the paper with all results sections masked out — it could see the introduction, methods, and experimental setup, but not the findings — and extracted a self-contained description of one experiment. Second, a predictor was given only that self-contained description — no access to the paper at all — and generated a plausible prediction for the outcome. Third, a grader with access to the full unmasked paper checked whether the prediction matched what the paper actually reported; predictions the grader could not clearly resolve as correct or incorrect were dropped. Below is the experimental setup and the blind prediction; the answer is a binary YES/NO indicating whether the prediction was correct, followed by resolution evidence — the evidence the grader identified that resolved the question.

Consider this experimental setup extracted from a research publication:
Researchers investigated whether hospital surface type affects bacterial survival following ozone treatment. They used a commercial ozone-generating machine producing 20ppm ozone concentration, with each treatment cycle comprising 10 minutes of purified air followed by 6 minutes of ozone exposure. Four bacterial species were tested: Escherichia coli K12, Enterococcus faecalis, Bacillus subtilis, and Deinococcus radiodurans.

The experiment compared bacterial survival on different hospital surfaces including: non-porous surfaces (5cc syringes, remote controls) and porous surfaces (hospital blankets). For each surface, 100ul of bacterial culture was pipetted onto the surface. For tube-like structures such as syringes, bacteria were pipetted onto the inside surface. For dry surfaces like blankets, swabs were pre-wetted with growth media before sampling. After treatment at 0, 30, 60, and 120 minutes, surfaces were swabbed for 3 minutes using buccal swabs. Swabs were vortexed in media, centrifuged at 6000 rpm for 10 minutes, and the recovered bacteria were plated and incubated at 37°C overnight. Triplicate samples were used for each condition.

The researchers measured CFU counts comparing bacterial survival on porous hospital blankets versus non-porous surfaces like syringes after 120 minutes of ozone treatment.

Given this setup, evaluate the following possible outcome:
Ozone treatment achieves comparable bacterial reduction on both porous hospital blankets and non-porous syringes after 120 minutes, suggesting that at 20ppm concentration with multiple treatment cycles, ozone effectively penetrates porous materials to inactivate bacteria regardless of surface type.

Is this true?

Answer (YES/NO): NO